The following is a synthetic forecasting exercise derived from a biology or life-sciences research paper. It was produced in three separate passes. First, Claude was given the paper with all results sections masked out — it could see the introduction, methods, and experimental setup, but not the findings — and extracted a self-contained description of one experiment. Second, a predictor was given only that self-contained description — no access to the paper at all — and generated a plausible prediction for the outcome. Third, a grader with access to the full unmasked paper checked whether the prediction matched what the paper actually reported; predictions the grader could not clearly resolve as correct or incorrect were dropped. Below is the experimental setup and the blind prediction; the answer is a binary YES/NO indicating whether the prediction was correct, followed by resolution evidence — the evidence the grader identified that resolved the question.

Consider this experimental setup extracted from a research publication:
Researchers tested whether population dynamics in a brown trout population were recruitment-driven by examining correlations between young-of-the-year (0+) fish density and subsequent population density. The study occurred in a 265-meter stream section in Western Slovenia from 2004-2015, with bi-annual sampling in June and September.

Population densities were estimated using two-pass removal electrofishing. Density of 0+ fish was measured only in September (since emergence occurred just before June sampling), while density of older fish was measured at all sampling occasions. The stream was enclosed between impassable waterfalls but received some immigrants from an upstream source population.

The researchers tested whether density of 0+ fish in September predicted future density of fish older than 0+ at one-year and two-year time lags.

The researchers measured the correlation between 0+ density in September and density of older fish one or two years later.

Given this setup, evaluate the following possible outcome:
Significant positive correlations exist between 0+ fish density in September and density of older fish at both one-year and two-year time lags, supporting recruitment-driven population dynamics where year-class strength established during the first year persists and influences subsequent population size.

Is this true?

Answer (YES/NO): NO